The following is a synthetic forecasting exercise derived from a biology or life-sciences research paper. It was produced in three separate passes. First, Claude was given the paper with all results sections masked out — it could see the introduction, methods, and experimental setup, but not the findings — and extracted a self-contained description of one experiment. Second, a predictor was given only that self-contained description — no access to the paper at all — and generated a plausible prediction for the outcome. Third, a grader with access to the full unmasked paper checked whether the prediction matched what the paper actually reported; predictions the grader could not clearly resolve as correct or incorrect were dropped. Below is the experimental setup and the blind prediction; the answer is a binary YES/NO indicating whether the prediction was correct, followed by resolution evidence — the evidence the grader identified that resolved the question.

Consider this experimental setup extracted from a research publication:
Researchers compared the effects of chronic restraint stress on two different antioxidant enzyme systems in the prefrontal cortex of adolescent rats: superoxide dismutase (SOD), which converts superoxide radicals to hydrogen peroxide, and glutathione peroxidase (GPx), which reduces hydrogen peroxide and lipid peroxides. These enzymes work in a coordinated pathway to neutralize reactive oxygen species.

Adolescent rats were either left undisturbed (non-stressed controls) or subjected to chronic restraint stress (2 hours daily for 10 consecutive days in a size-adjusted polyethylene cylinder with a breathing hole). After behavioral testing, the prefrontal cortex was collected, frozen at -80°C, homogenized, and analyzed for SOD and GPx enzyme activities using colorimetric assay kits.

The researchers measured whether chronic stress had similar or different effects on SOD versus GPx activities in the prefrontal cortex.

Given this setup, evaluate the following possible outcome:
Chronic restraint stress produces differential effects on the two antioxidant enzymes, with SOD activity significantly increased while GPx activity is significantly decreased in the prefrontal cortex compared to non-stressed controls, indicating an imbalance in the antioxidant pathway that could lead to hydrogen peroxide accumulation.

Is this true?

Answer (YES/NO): NO